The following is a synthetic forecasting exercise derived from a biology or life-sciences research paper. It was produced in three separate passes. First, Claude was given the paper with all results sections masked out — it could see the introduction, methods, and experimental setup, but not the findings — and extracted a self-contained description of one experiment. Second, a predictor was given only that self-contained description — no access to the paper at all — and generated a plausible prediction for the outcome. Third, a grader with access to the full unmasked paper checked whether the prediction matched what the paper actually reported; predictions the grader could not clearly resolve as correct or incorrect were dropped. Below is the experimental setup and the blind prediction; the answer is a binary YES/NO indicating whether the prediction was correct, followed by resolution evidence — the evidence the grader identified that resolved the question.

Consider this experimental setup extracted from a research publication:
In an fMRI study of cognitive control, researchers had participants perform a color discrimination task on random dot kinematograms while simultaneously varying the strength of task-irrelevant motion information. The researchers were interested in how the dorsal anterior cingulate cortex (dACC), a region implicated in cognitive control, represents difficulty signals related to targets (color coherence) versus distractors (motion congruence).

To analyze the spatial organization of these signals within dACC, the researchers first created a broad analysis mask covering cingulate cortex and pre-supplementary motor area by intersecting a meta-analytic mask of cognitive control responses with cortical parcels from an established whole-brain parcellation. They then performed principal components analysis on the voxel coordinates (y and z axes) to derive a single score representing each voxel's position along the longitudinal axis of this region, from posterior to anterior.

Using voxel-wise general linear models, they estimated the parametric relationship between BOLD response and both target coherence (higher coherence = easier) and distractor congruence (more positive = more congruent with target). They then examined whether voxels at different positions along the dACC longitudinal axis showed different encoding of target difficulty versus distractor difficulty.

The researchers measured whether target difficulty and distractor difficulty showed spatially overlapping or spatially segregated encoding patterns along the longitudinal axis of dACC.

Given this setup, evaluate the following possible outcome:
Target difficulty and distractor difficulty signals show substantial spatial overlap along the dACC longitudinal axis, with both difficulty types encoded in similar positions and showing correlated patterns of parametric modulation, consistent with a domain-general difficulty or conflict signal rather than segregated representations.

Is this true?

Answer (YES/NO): NO